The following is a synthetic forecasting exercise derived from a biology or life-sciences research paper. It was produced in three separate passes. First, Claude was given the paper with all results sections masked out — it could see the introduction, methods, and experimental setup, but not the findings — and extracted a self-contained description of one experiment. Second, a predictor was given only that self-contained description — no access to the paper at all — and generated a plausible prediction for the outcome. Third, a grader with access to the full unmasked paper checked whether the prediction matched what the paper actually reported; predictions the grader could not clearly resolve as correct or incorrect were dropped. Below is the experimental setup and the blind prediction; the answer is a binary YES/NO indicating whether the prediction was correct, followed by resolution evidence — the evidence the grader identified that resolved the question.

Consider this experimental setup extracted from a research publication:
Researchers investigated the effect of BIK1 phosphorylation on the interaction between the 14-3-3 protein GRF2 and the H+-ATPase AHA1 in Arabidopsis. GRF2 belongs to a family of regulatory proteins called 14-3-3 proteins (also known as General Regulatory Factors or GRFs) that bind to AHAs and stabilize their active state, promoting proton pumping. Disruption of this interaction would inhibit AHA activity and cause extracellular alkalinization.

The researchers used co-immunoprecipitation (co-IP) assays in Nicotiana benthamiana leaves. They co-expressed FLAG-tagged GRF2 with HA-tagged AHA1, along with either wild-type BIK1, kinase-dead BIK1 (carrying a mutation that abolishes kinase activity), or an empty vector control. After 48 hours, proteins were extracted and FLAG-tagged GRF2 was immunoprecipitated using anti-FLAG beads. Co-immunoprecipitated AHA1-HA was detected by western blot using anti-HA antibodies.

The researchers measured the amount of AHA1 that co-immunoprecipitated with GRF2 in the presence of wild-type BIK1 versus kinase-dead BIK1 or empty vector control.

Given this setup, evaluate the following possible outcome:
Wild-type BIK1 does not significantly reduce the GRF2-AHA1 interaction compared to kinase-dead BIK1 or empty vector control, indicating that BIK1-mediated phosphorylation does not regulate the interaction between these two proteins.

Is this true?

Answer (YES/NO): NO